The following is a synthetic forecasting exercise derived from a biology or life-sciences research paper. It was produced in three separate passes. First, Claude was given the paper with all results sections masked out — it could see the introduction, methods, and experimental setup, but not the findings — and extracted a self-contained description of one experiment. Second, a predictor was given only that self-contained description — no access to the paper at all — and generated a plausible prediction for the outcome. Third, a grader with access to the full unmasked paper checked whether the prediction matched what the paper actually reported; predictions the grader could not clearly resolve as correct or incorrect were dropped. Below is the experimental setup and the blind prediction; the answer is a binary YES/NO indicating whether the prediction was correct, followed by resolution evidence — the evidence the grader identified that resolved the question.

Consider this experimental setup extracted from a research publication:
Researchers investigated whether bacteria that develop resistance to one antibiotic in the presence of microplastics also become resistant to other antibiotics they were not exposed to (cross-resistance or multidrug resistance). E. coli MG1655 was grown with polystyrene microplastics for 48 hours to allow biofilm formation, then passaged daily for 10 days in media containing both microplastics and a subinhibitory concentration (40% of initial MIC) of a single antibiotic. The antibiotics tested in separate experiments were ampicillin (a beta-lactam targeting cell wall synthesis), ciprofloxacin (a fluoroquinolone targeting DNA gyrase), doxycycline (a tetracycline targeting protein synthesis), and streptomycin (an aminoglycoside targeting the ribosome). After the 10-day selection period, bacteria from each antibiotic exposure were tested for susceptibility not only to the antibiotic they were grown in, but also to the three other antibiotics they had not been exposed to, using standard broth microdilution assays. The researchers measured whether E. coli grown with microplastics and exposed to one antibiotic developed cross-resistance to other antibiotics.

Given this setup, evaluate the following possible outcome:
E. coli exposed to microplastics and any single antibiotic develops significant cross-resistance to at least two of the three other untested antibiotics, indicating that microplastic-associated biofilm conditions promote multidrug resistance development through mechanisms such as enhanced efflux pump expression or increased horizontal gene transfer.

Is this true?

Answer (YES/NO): YES